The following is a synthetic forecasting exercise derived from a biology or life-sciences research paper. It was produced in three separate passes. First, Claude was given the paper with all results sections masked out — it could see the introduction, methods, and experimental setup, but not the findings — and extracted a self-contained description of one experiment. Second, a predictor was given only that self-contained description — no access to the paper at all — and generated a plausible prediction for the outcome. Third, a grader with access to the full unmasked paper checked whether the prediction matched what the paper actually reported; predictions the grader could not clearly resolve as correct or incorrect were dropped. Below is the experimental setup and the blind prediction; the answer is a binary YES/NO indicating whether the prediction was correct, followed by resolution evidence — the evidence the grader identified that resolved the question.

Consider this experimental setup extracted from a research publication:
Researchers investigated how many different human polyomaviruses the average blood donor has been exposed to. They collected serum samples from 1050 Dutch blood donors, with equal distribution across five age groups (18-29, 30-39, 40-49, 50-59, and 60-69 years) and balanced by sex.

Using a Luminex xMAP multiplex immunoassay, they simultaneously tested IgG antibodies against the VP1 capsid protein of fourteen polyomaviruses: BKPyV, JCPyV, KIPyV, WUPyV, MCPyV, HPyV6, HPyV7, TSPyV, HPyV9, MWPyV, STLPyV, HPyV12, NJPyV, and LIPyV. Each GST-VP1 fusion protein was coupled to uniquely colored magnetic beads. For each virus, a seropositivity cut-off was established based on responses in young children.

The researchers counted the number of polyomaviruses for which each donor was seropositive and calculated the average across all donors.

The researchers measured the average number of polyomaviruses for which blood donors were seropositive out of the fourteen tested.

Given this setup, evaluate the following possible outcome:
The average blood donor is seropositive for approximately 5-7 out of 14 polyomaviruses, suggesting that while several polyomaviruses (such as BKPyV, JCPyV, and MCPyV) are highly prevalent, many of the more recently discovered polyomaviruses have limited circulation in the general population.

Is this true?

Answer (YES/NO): NO